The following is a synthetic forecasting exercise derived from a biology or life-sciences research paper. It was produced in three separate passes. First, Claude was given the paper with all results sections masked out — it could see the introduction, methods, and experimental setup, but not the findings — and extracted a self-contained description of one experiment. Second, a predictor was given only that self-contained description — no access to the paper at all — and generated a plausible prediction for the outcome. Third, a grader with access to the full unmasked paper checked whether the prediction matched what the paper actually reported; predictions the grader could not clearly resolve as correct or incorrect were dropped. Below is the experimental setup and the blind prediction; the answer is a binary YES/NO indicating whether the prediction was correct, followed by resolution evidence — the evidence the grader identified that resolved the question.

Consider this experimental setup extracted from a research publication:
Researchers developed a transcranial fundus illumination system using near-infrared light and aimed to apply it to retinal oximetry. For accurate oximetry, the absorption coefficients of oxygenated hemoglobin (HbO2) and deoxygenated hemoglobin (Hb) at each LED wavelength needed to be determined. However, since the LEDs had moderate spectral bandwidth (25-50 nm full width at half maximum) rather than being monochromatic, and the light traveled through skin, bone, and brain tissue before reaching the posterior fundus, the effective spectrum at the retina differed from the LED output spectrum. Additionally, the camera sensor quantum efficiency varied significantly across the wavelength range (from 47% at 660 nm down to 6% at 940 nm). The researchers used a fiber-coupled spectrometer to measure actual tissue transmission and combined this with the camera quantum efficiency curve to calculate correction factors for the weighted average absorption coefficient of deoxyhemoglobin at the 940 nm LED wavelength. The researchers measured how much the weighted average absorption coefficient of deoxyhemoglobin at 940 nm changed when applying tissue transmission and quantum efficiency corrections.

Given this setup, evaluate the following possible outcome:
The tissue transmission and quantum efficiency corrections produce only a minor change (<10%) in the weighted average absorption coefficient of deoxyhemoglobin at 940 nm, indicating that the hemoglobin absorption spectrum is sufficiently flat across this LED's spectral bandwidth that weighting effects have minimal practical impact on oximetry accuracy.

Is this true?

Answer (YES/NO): NO